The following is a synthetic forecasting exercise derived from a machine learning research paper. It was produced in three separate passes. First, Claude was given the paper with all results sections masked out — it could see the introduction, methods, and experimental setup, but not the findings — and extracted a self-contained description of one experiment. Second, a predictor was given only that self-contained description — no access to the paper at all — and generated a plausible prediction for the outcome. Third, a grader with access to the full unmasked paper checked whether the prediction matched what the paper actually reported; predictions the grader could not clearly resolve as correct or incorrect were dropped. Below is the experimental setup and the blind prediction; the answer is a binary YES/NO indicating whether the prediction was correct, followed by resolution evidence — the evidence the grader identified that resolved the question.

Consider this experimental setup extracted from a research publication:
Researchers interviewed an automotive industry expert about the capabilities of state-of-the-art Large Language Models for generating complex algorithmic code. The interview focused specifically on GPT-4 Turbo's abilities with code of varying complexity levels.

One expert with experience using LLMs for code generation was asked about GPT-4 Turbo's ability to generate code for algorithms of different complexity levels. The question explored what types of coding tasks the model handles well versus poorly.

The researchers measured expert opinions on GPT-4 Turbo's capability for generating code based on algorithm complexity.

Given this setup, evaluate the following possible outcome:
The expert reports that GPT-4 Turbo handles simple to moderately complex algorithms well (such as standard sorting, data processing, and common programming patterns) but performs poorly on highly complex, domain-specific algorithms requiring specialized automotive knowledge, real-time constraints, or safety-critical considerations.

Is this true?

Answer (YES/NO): NO